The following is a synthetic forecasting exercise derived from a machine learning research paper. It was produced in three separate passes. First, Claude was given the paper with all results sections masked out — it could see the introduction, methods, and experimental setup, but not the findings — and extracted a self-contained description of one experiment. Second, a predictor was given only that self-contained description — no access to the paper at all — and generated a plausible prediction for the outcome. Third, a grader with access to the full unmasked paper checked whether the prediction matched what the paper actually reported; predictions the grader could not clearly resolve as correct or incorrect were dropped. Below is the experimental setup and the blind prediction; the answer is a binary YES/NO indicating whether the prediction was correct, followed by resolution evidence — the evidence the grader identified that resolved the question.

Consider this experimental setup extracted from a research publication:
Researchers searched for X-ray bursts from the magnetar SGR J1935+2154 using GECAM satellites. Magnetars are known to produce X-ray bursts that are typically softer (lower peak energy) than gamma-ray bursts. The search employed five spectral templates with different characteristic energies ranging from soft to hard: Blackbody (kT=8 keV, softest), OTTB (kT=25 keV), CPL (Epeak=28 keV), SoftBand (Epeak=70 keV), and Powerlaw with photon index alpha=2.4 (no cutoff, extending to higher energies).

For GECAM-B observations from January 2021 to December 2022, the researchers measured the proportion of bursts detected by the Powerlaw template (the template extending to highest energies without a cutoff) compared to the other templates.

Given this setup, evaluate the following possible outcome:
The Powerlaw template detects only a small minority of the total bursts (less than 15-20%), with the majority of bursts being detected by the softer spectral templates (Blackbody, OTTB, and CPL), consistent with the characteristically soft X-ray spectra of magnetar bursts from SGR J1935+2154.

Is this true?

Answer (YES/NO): YES